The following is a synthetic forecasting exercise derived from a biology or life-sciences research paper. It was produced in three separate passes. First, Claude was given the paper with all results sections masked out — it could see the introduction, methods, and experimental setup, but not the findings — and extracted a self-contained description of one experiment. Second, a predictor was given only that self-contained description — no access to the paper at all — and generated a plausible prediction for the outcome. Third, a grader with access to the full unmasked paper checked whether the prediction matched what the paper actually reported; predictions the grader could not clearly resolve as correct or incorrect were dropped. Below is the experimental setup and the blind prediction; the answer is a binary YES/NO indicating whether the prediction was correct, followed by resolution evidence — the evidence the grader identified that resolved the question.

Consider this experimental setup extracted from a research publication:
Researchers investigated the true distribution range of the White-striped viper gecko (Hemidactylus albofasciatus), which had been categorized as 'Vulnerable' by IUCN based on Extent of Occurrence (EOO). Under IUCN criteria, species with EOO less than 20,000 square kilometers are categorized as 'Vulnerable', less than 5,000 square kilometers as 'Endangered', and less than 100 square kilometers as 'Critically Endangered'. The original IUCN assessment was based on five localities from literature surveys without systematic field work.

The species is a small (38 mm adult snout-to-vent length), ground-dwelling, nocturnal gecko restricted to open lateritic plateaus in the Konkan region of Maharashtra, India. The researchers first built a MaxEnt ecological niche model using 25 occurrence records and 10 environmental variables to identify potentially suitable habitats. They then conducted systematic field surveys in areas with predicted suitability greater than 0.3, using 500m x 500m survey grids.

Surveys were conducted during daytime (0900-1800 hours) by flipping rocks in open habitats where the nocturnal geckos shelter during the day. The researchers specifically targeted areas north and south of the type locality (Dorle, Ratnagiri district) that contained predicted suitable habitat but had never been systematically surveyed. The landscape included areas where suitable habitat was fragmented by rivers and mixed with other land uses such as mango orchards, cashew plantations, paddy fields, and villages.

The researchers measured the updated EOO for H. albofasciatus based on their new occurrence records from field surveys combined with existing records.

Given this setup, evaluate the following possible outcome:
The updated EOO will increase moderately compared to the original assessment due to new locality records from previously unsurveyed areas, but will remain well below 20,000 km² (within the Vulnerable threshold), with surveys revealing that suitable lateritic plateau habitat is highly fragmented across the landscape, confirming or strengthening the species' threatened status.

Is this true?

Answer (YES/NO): NO